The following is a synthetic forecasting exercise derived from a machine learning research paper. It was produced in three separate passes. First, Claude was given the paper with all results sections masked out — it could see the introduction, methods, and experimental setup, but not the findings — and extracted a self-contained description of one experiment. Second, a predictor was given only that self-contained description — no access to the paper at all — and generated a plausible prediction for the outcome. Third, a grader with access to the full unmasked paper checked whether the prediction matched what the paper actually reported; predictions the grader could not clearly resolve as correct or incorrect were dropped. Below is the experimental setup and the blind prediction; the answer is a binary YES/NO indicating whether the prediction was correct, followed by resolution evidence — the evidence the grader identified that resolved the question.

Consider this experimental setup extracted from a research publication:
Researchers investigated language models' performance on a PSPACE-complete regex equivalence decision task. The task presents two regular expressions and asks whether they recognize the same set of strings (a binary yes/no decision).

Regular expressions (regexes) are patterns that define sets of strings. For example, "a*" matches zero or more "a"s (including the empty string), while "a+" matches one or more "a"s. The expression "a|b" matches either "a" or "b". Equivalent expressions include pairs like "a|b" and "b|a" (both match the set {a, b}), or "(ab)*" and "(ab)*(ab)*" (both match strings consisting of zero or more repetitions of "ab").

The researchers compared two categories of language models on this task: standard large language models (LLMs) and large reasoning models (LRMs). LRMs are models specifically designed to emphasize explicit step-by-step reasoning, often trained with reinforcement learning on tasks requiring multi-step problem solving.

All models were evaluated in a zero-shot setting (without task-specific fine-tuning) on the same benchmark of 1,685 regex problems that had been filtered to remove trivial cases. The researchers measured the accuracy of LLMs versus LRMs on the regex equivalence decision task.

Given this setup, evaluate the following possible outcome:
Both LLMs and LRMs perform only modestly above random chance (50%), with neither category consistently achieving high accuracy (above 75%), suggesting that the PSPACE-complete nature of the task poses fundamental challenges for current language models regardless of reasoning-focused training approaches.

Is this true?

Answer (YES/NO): NO